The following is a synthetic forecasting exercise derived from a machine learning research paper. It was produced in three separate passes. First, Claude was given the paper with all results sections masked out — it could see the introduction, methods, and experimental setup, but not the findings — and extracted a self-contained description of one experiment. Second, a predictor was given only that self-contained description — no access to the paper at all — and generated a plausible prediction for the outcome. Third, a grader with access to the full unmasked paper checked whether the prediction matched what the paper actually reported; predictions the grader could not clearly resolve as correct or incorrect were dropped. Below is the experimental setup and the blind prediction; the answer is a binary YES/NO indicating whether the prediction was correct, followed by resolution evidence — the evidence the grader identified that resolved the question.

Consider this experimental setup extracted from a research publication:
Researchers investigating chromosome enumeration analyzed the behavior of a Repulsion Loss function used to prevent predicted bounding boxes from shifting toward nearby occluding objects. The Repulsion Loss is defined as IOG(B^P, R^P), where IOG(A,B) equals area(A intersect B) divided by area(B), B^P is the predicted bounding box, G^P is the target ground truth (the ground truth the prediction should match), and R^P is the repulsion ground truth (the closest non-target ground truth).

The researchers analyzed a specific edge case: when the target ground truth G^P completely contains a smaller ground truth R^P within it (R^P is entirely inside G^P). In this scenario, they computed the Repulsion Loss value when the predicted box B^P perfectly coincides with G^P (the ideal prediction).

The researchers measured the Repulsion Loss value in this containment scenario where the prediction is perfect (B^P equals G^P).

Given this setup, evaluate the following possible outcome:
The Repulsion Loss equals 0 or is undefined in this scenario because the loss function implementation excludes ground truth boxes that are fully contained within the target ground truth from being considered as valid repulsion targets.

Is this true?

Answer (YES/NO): NO